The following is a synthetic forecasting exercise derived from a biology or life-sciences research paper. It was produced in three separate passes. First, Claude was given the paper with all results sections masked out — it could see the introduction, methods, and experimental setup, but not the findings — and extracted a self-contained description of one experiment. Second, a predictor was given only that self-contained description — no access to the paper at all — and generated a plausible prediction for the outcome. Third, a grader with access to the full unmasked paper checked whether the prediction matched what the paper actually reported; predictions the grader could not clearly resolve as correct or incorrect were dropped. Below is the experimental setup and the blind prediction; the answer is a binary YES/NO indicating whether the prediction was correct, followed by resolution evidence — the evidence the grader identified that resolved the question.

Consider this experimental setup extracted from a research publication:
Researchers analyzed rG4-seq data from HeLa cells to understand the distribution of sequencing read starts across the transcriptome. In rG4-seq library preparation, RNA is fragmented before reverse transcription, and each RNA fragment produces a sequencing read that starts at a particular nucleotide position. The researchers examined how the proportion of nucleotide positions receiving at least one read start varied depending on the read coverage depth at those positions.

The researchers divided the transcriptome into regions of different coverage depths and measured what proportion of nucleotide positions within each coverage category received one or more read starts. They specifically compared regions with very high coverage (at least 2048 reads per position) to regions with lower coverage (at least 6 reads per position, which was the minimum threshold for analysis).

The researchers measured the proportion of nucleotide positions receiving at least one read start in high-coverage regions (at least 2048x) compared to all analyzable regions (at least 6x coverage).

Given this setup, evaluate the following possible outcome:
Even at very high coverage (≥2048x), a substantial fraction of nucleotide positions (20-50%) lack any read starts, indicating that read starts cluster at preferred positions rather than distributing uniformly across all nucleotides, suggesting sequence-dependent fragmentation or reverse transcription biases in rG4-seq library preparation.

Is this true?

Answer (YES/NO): NO